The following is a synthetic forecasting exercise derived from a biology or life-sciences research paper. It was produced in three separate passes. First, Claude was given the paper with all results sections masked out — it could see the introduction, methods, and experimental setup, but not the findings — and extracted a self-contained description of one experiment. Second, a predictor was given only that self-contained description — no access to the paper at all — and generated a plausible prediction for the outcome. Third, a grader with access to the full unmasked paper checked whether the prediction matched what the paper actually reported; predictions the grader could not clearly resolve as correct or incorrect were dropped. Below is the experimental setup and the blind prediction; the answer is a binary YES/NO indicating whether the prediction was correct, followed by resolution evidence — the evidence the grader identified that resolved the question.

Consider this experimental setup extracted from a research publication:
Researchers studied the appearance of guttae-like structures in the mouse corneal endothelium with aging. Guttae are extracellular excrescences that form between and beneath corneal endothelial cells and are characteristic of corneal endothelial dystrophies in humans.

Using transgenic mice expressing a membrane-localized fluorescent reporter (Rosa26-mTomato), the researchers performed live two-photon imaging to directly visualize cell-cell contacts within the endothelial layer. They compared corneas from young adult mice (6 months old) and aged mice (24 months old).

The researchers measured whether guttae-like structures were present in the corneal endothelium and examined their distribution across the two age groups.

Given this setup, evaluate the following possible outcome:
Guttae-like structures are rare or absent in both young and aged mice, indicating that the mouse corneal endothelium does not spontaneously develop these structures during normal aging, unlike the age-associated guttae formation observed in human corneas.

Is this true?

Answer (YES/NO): NO